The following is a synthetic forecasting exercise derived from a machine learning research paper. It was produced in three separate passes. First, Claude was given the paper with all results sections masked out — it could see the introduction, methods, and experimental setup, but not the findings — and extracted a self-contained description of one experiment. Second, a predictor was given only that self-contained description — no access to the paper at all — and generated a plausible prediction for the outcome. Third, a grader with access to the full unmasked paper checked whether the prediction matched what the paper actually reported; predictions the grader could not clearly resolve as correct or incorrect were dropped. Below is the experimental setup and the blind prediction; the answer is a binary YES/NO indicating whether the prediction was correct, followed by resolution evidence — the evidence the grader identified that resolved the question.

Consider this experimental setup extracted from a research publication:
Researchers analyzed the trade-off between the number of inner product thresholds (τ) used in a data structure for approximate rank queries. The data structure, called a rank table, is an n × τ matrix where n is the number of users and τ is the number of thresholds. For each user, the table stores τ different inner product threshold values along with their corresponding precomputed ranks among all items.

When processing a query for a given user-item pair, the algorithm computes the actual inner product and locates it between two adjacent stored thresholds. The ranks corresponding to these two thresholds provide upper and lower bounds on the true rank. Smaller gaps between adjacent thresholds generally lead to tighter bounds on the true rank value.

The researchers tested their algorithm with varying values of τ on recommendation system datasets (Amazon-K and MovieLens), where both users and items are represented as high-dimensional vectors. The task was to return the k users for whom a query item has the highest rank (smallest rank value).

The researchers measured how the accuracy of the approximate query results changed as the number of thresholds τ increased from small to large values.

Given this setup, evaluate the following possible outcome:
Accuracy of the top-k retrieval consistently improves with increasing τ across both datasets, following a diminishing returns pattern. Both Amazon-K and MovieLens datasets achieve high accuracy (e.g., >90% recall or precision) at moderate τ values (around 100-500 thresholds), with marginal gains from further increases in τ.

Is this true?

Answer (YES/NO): NO